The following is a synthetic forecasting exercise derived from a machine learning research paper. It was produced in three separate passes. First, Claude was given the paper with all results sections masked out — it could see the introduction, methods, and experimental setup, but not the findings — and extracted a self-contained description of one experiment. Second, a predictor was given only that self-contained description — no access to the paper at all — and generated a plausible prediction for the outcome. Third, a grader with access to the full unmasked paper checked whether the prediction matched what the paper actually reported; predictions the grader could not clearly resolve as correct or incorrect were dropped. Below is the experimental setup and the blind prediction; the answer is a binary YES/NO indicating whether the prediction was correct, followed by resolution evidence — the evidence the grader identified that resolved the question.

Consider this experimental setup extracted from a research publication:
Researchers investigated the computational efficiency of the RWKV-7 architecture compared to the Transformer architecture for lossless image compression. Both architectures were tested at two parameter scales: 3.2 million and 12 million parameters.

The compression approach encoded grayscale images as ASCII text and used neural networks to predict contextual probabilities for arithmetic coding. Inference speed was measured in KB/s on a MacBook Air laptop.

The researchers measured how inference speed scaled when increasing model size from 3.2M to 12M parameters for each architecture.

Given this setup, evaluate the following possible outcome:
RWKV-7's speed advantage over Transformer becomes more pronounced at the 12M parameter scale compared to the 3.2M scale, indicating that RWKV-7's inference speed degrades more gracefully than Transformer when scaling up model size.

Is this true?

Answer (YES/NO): NO